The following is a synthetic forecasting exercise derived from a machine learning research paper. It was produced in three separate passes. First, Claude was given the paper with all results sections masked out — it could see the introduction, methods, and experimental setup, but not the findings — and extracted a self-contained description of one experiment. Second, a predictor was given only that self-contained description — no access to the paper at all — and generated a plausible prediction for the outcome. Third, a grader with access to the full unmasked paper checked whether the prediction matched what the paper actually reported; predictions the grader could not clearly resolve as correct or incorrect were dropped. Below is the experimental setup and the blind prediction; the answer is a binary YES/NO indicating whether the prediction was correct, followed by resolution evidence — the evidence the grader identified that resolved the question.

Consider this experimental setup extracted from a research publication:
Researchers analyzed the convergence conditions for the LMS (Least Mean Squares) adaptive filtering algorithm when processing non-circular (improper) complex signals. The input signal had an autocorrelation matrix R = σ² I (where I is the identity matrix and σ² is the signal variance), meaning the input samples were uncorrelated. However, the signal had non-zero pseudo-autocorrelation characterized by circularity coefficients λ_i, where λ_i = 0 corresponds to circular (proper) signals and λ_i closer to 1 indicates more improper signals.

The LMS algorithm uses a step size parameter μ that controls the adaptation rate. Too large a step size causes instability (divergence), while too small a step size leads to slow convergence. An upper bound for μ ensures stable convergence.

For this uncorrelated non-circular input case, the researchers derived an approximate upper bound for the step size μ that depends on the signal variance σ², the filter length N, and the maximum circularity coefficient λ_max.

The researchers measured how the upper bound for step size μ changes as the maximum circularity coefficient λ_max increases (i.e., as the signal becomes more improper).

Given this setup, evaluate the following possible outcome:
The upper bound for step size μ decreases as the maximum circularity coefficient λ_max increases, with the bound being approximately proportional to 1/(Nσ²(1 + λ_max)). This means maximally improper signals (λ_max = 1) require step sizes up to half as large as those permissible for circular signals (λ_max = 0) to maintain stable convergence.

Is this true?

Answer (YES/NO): NO